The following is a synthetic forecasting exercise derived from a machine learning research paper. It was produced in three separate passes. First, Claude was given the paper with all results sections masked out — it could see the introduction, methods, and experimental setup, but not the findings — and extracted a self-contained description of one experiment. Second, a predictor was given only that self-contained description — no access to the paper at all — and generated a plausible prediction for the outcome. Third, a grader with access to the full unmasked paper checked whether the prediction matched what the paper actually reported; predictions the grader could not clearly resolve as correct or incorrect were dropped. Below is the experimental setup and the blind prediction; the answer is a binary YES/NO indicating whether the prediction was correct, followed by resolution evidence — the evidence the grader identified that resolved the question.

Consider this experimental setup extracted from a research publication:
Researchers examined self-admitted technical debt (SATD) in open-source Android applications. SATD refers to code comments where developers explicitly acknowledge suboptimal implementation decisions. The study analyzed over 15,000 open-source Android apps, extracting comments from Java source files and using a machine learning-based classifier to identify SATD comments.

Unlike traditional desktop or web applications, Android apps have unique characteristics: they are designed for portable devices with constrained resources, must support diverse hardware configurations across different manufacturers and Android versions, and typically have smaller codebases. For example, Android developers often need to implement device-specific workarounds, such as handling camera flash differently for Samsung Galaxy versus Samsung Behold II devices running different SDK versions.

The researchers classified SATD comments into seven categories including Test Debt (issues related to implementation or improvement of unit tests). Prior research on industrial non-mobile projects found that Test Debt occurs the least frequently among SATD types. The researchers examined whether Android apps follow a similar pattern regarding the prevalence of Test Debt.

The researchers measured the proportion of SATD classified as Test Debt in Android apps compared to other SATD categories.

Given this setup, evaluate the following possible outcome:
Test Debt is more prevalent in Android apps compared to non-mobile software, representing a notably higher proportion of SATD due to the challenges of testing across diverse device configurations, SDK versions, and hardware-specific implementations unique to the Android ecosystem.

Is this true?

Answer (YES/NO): NO